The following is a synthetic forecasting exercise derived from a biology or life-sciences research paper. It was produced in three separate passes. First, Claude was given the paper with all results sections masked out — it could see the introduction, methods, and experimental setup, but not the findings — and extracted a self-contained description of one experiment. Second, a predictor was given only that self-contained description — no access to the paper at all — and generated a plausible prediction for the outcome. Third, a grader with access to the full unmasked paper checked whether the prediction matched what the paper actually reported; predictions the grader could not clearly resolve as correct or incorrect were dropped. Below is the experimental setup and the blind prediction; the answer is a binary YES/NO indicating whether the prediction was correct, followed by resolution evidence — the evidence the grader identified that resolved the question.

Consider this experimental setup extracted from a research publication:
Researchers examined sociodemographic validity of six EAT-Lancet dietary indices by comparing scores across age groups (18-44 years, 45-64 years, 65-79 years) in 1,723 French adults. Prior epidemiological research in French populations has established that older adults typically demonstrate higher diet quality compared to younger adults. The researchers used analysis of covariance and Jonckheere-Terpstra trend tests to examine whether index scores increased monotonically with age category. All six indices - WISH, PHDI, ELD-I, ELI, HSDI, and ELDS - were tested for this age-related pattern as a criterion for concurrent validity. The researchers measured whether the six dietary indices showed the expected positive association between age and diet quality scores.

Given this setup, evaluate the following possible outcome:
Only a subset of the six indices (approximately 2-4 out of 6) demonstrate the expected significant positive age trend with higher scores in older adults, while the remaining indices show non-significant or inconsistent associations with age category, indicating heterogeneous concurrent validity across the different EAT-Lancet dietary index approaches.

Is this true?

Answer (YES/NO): NO